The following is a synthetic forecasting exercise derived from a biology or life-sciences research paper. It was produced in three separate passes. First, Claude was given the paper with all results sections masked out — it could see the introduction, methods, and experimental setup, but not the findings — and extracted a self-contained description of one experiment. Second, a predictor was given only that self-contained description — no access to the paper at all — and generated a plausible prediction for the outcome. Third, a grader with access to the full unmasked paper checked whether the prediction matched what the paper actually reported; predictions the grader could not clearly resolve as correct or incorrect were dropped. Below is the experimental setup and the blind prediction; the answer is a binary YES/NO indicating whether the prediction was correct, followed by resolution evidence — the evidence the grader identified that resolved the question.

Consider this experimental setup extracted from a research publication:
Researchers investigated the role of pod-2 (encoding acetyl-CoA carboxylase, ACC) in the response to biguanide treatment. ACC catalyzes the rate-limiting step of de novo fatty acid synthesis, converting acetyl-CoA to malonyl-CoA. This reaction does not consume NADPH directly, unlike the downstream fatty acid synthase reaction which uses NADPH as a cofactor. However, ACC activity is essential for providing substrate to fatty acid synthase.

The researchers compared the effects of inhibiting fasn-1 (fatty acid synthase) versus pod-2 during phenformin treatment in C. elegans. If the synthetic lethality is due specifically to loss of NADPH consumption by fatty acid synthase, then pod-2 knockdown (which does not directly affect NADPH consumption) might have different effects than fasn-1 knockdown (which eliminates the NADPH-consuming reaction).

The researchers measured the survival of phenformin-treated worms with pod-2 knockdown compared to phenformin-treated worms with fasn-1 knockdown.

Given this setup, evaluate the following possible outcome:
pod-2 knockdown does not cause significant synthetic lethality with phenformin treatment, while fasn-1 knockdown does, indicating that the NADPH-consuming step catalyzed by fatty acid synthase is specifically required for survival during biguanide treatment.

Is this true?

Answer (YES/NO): NO